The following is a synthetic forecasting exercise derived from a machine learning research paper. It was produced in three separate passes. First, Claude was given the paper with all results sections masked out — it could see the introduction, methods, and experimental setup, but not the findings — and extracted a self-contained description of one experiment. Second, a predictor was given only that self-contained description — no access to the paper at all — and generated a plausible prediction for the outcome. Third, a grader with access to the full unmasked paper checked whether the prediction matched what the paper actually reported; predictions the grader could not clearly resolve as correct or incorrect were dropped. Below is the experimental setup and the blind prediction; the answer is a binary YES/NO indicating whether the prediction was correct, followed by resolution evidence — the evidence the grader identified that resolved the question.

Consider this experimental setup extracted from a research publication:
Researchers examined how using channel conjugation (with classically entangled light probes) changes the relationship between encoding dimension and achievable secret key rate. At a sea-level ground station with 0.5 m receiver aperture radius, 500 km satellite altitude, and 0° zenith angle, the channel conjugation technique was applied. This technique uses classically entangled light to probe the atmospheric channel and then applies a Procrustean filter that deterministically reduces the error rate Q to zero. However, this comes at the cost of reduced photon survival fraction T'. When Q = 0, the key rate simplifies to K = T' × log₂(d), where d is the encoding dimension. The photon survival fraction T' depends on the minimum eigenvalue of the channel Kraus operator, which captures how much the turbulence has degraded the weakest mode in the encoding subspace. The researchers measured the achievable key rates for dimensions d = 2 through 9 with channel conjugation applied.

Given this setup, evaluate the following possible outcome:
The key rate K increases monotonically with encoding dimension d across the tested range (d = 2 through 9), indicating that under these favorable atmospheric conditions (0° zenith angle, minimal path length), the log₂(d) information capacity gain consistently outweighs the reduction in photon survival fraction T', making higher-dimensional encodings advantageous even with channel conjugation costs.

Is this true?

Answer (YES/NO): NO